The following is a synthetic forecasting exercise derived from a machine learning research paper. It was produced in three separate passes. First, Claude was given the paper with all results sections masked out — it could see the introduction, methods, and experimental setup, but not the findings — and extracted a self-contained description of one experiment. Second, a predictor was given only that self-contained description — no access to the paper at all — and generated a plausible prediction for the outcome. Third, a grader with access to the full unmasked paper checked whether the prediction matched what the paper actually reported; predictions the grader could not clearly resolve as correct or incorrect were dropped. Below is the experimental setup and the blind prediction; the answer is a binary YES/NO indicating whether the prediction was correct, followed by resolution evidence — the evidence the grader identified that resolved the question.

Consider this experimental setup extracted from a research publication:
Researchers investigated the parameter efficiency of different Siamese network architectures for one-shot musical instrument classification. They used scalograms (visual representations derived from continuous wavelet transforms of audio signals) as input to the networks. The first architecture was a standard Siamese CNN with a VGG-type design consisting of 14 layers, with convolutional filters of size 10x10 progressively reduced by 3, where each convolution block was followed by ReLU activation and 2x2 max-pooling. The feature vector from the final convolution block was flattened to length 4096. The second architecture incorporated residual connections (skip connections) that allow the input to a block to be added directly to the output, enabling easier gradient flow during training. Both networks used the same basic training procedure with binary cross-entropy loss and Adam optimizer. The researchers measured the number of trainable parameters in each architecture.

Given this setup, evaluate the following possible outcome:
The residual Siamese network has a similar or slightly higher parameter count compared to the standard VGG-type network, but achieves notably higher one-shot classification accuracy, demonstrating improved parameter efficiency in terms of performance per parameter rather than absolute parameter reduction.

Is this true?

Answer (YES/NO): NO